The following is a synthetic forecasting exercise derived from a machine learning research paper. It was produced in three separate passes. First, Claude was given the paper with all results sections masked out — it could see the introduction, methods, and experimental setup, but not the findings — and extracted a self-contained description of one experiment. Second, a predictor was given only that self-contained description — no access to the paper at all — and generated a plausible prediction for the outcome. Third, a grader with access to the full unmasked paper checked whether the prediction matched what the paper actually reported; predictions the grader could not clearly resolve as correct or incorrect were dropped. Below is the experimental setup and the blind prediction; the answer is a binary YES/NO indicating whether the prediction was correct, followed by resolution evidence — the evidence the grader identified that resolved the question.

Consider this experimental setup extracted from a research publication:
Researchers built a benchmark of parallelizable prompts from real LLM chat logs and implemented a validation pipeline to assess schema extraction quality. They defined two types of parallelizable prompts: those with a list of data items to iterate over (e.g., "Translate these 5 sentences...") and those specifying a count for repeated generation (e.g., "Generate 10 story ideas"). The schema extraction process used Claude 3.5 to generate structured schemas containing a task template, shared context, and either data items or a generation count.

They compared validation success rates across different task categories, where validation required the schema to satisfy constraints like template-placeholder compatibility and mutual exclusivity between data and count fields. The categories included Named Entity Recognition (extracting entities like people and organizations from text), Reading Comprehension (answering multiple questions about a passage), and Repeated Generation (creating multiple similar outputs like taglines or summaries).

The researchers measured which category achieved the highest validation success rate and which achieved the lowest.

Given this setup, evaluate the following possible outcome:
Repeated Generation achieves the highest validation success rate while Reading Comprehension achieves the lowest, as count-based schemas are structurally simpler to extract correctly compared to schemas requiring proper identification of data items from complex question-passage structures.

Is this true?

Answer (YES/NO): NO